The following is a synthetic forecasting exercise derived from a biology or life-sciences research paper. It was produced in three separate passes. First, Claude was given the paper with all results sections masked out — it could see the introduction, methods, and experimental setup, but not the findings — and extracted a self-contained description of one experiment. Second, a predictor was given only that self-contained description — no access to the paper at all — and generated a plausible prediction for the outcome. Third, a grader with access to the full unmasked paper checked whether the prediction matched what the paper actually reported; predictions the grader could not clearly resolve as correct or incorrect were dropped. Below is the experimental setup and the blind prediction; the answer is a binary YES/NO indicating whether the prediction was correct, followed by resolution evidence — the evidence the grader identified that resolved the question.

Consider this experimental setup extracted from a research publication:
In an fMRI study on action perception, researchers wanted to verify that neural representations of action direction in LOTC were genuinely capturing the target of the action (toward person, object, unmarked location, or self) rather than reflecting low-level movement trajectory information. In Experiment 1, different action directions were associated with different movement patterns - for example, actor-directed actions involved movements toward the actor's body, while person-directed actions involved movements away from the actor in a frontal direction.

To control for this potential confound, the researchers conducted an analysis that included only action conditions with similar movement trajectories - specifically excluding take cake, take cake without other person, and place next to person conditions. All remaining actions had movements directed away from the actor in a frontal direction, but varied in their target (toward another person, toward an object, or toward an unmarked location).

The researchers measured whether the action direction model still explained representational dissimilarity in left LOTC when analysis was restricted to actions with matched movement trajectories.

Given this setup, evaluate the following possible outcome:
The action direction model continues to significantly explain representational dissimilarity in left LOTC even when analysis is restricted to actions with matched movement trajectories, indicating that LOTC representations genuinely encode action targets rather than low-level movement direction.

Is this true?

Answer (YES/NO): YES